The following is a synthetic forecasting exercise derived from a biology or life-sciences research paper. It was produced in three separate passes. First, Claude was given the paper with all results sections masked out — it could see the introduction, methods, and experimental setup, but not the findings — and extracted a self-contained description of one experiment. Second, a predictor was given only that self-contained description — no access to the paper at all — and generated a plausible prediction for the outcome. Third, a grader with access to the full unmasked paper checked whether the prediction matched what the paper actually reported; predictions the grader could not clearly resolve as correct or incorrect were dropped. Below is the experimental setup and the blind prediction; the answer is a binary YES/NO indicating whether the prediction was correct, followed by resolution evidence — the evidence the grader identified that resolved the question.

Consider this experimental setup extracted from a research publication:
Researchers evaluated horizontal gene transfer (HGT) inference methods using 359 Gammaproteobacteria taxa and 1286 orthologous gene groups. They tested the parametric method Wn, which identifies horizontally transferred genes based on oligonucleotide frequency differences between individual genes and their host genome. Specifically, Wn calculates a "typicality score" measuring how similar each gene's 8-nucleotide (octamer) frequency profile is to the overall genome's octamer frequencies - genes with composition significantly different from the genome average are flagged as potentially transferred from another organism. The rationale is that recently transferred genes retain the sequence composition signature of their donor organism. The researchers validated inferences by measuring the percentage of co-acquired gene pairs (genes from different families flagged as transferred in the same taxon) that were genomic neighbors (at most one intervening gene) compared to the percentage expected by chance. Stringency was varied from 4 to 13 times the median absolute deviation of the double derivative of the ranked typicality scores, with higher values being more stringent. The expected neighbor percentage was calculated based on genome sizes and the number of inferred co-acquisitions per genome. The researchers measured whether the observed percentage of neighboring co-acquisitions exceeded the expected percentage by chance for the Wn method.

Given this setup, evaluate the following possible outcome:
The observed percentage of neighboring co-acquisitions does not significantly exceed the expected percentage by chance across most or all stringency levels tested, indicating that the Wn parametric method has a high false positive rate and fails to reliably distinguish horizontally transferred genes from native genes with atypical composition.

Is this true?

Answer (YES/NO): NO